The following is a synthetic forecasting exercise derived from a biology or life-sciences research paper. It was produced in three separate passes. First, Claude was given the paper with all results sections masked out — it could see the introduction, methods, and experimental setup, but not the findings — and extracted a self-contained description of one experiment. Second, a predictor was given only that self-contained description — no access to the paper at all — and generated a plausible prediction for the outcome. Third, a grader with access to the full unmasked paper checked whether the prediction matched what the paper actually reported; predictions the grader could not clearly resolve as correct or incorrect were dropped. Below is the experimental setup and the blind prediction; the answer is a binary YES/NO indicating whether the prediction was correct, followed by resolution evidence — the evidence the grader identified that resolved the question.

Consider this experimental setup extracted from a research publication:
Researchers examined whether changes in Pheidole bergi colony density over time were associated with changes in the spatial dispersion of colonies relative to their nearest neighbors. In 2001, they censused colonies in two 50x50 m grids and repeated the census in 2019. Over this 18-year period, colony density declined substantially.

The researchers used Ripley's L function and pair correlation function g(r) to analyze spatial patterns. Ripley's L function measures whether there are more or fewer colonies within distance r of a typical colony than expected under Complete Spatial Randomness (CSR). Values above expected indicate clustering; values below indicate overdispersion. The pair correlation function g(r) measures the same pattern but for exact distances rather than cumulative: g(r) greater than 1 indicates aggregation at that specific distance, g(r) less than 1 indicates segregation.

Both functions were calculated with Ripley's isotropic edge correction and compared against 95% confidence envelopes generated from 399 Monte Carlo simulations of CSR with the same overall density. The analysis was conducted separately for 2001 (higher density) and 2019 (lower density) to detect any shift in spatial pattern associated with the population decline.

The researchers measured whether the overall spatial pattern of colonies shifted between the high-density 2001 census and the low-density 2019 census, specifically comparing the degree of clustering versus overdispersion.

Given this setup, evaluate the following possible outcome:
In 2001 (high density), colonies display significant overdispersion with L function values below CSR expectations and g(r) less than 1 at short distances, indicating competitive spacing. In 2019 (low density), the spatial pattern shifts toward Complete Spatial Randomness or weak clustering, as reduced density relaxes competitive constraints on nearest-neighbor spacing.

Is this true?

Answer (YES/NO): NO